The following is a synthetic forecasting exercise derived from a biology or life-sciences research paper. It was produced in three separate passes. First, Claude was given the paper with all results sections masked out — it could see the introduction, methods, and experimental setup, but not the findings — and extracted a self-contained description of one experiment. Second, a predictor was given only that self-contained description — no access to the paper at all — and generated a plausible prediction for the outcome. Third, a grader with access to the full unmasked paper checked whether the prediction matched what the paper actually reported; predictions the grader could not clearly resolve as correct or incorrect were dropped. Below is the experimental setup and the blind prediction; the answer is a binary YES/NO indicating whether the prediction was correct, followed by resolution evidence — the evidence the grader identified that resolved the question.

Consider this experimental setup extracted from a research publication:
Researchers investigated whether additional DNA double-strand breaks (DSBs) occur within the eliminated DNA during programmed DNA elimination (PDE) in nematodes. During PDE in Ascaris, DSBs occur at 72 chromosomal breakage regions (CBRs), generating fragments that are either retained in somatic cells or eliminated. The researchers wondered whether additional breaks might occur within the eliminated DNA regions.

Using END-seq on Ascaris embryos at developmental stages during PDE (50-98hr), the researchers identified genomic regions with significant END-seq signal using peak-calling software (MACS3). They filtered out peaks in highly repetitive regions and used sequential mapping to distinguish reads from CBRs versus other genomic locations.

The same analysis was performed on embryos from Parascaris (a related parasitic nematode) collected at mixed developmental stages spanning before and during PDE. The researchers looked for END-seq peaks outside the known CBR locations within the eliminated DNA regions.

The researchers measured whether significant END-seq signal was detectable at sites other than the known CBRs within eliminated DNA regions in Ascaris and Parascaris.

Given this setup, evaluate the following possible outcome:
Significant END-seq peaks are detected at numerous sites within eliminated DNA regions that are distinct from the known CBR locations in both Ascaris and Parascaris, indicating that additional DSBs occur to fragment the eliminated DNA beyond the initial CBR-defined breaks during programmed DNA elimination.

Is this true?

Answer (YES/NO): YES